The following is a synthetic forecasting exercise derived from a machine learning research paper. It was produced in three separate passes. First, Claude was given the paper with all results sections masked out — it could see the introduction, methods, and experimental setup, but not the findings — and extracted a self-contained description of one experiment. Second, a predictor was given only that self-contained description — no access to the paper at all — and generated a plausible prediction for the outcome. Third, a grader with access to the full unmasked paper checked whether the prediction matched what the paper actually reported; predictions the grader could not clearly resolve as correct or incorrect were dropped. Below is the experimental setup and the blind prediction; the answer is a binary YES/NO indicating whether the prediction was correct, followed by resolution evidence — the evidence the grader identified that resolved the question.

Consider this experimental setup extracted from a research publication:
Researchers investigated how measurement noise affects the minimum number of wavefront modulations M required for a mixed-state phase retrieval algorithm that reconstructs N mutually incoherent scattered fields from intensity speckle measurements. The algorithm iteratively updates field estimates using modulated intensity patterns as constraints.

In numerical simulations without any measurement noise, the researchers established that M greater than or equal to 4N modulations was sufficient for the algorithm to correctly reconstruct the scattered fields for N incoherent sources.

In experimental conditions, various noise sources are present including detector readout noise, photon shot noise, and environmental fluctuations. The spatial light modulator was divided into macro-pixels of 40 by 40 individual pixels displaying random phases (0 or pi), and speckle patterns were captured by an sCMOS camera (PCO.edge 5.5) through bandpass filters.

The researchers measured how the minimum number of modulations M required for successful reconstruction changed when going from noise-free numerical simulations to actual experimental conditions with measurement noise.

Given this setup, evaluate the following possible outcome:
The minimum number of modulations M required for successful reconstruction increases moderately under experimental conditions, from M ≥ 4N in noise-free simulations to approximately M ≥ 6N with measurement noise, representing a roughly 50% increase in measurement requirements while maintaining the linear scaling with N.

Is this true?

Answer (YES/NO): YES